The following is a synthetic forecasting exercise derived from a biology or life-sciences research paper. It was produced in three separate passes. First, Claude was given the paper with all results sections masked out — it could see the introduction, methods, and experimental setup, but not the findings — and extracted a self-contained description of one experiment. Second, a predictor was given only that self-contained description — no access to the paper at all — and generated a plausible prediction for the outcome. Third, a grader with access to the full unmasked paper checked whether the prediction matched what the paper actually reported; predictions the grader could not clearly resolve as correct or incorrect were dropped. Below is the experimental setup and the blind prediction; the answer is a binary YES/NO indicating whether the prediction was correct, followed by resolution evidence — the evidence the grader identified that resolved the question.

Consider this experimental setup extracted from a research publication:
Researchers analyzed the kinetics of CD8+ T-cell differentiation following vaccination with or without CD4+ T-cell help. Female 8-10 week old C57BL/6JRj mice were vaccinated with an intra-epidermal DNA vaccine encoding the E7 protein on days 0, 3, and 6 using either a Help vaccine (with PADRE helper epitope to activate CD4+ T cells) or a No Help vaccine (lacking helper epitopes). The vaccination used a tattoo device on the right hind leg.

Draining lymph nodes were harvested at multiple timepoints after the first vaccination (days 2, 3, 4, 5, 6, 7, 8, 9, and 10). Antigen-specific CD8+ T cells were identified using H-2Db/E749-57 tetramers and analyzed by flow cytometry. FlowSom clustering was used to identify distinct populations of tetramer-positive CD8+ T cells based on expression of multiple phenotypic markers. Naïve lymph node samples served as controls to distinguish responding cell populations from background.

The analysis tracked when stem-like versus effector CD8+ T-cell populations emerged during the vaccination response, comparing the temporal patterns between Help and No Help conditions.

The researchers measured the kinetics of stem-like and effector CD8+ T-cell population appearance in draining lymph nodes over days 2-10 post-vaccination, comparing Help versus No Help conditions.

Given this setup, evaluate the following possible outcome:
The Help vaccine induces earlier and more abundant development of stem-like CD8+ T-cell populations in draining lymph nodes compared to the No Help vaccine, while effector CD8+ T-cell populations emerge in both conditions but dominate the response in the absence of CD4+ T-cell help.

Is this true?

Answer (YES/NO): NO